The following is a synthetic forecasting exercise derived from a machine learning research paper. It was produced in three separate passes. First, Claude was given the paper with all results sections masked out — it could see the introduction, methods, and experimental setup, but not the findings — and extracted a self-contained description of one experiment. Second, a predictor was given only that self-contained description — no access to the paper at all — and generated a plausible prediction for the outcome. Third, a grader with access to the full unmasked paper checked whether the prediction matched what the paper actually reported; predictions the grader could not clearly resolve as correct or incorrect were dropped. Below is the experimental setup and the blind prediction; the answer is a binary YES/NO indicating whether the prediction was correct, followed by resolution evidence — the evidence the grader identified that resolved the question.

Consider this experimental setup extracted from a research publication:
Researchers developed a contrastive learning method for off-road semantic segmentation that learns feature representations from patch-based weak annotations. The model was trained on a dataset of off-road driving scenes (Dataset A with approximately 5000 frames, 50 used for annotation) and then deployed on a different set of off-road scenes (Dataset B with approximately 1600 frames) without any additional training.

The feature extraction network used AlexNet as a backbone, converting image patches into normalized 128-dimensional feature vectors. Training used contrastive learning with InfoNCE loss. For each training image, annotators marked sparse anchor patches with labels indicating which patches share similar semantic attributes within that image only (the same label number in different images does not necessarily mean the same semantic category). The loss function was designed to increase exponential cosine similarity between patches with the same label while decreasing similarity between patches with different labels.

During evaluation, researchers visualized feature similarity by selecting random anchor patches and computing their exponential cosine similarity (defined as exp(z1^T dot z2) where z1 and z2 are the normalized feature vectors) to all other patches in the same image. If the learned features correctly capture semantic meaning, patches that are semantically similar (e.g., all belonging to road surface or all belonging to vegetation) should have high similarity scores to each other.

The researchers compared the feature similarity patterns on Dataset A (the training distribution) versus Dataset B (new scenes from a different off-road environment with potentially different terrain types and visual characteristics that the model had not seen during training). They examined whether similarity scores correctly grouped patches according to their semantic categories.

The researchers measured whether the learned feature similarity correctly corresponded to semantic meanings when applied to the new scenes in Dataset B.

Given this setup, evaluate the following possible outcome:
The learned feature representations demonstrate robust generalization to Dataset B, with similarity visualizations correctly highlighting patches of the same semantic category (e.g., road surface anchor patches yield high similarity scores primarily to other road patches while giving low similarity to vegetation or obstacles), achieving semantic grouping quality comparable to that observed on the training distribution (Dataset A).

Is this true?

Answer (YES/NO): NO